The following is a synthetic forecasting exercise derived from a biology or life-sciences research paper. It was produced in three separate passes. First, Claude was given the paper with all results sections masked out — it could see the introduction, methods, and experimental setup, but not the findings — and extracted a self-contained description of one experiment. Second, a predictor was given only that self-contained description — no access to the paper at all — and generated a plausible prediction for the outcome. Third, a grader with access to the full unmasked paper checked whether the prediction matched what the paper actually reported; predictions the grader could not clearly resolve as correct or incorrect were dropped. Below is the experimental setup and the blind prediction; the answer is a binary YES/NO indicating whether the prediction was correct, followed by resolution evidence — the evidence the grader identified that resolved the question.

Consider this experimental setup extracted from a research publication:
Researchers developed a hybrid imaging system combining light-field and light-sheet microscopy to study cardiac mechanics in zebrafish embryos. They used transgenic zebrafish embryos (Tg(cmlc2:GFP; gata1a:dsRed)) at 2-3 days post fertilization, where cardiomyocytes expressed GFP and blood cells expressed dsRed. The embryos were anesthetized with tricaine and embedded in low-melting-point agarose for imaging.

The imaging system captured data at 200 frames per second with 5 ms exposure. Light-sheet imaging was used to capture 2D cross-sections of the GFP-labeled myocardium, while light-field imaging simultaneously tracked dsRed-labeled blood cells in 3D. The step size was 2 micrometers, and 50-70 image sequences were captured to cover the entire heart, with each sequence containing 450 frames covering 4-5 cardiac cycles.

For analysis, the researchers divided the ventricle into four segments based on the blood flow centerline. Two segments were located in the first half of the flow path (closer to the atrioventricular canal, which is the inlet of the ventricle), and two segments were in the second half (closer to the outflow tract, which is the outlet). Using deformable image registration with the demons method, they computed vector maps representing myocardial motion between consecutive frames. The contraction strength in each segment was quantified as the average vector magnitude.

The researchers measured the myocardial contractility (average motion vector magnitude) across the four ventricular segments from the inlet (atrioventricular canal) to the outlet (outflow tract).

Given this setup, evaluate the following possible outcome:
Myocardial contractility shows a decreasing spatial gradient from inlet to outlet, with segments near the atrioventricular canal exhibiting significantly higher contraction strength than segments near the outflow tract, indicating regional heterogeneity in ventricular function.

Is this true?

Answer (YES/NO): YES